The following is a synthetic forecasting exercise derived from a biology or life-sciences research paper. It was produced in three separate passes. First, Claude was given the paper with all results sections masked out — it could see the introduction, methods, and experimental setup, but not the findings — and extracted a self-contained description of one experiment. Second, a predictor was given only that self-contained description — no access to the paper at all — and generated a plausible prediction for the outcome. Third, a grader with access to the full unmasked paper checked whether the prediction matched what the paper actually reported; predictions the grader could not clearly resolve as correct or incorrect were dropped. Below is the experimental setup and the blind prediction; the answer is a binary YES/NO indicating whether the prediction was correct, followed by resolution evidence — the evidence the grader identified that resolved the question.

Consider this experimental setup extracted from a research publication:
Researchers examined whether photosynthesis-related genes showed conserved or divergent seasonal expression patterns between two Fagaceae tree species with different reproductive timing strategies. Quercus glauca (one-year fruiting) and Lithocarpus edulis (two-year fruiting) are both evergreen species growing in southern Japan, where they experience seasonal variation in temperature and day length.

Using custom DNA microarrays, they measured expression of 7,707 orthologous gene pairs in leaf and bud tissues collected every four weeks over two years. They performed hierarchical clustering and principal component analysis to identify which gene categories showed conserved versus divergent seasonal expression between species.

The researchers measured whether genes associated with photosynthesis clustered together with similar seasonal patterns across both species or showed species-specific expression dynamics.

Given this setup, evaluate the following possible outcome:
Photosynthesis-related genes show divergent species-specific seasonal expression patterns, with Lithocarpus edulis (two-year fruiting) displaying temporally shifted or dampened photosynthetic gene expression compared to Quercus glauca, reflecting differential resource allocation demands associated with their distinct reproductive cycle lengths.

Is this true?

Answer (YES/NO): NO